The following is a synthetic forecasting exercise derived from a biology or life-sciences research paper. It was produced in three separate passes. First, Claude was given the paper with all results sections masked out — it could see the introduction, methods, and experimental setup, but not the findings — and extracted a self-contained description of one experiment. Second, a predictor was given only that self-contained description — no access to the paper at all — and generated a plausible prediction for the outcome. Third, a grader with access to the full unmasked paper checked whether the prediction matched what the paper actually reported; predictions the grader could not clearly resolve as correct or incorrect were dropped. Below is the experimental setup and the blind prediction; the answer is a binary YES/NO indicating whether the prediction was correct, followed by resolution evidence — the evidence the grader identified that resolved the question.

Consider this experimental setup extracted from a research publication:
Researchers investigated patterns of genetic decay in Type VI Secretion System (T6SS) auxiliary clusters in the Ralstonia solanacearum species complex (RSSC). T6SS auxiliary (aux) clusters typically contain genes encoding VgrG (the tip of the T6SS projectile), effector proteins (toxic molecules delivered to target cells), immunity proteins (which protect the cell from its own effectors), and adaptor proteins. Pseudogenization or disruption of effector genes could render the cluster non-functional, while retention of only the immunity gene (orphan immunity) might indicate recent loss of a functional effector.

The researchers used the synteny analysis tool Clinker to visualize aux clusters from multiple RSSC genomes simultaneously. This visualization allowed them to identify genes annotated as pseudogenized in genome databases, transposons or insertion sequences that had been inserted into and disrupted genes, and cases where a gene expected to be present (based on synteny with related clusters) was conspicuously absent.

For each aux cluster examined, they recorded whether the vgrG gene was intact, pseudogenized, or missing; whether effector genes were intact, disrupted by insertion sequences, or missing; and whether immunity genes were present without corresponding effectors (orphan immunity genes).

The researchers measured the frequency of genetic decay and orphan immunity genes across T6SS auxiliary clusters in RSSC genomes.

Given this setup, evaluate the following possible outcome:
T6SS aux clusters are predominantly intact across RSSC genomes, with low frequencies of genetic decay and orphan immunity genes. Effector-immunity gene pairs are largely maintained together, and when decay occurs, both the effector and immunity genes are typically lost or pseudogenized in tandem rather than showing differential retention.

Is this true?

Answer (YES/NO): NO